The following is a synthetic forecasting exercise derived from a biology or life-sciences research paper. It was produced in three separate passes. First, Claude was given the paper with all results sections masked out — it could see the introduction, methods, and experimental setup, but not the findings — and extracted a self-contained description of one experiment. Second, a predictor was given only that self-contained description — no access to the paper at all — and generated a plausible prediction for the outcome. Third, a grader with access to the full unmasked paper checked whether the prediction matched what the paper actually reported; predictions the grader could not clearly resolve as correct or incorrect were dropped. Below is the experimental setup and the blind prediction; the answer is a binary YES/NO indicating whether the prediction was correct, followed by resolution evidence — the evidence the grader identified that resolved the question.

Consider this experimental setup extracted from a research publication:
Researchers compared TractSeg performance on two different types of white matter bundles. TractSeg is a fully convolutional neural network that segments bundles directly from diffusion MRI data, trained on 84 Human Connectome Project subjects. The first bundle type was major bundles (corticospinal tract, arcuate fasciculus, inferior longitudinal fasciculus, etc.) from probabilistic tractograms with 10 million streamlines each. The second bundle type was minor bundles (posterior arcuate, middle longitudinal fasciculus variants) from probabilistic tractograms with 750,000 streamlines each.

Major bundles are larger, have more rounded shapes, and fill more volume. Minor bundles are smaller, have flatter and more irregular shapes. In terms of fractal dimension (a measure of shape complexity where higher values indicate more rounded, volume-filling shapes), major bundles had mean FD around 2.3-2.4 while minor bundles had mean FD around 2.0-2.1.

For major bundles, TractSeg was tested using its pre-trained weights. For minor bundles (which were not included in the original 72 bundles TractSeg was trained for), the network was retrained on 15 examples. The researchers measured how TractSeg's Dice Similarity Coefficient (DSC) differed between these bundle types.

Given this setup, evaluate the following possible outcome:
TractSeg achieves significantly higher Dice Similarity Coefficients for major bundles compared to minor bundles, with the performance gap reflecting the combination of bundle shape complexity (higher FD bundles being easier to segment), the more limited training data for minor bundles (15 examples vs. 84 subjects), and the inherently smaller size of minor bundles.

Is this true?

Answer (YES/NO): NO